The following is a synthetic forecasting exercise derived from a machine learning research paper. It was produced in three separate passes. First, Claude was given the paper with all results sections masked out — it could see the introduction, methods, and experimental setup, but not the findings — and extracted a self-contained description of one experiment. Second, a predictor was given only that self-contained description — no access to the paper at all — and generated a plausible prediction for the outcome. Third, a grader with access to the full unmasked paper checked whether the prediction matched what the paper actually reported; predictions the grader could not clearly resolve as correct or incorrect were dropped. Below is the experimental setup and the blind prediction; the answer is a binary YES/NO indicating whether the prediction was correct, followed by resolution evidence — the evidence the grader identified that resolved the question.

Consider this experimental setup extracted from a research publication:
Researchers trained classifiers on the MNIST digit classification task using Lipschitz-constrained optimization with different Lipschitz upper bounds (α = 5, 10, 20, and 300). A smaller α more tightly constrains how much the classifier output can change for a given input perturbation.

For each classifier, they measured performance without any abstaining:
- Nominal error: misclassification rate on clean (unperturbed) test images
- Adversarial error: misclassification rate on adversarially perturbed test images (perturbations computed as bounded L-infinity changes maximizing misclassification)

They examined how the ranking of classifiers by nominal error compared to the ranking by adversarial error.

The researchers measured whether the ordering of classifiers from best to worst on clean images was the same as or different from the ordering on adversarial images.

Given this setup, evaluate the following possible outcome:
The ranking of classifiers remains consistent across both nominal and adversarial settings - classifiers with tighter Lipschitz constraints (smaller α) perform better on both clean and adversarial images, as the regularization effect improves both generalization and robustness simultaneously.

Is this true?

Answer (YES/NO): NO